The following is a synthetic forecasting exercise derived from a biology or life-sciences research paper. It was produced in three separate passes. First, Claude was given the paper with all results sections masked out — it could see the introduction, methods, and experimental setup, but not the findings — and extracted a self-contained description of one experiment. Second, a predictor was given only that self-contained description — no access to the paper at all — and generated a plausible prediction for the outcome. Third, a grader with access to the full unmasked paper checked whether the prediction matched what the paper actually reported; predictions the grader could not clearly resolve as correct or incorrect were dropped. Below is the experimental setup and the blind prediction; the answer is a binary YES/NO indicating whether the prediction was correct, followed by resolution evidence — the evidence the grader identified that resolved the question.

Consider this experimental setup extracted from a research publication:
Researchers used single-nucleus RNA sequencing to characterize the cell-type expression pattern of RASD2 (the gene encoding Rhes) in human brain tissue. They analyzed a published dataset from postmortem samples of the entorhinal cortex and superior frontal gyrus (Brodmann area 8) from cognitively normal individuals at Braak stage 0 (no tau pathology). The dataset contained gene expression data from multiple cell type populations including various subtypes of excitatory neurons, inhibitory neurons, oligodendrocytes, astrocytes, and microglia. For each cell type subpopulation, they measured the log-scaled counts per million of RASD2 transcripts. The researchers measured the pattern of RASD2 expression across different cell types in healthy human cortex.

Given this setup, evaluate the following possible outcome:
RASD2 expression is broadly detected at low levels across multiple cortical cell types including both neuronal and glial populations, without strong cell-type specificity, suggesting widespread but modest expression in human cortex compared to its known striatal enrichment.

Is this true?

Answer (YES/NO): NO